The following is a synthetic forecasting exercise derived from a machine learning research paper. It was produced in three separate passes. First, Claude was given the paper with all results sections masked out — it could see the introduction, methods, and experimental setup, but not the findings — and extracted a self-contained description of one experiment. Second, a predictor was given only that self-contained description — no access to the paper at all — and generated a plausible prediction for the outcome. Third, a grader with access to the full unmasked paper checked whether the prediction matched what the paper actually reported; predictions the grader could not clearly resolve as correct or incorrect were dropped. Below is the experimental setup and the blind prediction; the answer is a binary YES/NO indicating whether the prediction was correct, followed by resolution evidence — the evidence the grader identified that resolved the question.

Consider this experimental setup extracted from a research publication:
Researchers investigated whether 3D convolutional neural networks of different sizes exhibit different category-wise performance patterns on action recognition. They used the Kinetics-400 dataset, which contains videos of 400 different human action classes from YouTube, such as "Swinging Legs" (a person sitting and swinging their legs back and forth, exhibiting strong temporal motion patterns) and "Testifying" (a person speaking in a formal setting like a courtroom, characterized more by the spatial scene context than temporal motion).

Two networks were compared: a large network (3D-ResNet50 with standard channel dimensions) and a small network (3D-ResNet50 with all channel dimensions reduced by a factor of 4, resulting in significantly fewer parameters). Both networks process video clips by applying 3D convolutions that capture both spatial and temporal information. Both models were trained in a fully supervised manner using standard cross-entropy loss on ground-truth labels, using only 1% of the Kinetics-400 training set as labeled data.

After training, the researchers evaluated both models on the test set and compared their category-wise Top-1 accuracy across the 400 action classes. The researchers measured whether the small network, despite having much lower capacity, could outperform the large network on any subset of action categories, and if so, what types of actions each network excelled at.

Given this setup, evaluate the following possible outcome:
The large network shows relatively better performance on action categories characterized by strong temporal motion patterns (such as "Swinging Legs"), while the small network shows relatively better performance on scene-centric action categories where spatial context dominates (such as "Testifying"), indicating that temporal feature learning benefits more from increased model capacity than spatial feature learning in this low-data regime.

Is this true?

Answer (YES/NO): NO